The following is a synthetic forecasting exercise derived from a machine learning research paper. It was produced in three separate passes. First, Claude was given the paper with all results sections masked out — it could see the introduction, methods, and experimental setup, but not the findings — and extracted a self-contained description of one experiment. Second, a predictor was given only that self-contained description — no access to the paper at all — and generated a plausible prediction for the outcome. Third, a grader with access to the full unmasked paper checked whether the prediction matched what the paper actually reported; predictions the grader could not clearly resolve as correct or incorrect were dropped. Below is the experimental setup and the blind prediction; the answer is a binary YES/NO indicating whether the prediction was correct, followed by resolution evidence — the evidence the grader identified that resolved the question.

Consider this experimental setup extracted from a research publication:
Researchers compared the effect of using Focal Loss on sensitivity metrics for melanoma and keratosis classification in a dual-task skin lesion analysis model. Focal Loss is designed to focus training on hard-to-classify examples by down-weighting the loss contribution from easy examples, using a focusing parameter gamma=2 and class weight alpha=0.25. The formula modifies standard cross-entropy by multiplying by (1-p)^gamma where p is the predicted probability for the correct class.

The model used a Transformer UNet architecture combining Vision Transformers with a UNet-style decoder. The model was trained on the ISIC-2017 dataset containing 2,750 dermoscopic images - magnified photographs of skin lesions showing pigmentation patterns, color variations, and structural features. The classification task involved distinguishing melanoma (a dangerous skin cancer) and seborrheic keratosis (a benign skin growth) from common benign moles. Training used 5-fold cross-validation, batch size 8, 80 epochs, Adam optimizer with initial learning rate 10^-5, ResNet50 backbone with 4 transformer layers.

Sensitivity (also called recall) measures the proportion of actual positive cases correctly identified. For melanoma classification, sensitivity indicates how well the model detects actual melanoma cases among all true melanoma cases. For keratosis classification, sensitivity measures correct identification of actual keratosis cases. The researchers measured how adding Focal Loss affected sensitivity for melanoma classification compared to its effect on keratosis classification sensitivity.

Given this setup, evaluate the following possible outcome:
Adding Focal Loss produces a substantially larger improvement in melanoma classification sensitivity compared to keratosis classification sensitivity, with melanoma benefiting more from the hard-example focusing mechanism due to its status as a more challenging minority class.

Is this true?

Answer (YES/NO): NO